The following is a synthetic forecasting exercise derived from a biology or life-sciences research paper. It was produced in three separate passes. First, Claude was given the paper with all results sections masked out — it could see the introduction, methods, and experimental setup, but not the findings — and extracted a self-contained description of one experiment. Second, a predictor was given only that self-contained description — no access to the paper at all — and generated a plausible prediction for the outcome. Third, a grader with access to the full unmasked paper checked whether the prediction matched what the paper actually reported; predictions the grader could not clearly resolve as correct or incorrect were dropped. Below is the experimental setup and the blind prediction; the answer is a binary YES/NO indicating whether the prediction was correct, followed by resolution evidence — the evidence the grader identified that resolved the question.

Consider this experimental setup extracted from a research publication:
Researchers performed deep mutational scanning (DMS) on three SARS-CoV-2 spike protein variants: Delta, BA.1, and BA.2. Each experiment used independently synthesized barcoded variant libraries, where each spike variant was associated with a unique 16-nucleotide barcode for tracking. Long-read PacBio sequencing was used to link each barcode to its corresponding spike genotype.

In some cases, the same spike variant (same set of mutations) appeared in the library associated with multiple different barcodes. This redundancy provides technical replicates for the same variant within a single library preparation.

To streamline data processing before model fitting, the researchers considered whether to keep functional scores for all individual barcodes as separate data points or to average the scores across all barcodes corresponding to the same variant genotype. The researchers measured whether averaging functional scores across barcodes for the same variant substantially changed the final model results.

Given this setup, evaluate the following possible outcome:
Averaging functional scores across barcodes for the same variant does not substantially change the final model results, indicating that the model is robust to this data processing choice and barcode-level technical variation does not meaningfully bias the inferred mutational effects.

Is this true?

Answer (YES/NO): YES